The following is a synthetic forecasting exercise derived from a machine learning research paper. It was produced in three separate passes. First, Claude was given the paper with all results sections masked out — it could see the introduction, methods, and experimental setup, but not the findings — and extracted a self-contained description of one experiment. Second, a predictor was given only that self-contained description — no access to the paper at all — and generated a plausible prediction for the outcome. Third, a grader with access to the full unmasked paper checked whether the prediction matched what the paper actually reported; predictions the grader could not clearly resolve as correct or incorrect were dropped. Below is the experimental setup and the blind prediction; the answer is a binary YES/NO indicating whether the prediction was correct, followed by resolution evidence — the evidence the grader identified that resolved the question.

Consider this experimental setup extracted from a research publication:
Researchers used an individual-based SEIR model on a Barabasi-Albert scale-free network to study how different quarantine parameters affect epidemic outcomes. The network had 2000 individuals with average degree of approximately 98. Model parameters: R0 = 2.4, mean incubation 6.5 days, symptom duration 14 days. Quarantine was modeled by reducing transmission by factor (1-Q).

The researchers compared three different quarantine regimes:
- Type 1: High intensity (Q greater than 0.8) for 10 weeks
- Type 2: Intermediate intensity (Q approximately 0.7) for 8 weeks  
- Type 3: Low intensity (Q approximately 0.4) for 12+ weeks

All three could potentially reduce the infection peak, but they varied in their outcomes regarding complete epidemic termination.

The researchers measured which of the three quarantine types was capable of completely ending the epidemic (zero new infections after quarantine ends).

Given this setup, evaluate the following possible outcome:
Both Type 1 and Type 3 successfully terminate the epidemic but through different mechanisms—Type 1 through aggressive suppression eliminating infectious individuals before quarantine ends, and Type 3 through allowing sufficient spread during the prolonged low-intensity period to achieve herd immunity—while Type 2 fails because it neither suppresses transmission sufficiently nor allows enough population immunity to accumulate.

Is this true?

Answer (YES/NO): NO